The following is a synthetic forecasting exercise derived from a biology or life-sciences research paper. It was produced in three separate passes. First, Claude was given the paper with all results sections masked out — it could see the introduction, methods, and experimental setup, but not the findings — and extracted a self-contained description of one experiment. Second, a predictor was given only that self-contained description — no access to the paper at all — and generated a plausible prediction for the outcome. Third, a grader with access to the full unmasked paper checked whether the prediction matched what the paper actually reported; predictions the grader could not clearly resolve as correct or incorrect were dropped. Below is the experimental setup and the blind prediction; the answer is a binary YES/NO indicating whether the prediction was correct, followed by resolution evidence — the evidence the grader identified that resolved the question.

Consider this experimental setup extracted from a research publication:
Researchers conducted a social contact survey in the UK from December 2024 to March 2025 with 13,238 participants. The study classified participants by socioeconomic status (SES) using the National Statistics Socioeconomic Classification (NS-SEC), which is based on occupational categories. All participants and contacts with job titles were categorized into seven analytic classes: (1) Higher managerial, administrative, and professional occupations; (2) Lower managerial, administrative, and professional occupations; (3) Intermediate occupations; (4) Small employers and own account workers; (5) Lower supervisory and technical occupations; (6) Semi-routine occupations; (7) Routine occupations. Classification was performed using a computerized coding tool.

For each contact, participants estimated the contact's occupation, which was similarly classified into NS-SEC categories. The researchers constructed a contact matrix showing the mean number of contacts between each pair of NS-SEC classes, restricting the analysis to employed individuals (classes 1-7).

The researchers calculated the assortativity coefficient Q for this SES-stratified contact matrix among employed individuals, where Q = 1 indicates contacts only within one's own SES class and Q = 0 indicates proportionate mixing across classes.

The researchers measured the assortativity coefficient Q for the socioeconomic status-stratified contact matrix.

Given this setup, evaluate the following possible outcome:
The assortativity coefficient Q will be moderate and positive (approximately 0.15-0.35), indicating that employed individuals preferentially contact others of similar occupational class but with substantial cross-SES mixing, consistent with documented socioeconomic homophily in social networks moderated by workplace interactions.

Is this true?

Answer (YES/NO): NO